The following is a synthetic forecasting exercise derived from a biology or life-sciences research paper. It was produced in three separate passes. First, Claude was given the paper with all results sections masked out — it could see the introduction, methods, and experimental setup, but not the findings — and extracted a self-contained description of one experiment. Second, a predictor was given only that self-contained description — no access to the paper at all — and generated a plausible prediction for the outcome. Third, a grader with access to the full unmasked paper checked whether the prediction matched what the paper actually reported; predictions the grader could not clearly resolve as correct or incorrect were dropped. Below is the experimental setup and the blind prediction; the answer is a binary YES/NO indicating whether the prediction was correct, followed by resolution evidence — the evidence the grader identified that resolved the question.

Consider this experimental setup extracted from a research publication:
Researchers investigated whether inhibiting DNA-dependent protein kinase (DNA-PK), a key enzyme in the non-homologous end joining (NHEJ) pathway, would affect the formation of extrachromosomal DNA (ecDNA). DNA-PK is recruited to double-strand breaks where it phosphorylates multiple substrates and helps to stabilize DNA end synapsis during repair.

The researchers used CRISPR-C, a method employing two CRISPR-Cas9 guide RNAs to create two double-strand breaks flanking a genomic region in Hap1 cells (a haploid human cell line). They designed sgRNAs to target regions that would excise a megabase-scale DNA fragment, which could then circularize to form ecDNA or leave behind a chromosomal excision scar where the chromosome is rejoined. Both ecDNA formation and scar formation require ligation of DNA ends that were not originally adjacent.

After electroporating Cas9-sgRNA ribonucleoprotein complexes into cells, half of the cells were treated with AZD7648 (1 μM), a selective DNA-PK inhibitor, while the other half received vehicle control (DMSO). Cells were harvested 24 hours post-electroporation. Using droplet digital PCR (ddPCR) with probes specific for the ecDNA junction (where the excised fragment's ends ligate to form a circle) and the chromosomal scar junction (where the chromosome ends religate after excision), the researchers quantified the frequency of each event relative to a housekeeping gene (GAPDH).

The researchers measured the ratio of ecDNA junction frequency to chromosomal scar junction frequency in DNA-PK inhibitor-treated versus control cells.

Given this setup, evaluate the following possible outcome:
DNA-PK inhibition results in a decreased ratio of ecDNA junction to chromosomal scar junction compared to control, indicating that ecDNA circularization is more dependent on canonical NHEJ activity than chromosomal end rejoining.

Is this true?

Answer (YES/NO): NO